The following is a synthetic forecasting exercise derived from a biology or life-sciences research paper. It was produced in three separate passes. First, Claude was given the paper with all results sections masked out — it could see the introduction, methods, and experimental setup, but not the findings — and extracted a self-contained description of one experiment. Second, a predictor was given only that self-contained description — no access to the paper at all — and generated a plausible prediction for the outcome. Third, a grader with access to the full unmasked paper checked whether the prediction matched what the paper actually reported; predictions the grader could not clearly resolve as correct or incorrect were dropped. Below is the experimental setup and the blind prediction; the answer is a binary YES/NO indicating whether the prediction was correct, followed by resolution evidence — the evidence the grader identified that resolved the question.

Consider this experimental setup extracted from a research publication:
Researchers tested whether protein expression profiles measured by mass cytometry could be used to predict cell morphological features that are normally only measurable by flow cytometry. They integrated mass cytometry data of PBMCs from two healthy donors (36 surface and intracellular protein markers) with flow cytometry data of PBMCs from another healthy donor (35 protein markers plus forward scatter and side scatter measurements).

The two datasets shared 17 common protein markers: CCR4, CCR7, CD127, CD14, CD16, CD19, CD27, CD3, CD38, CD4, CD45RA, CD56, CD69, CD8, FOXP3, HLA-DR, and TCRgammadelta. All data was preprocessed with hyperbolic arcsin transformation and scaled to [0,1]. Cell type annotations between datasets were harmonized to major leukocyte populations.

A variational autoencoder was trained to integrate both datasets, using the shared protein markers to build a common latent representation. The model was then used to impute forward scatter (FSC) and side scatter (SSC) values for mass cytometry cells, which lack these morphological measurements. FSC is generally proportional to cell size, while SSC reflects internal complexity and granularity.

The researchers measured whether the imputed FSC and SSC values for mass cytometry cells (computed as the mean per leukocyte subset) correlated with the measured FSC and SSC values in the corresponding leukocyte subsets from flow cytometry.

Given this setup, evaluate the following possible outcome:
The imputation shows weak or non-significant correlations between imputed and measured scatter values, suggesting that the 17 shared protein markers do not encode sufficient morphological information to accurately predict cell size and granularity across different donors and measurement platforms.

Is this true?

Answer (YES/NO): NO